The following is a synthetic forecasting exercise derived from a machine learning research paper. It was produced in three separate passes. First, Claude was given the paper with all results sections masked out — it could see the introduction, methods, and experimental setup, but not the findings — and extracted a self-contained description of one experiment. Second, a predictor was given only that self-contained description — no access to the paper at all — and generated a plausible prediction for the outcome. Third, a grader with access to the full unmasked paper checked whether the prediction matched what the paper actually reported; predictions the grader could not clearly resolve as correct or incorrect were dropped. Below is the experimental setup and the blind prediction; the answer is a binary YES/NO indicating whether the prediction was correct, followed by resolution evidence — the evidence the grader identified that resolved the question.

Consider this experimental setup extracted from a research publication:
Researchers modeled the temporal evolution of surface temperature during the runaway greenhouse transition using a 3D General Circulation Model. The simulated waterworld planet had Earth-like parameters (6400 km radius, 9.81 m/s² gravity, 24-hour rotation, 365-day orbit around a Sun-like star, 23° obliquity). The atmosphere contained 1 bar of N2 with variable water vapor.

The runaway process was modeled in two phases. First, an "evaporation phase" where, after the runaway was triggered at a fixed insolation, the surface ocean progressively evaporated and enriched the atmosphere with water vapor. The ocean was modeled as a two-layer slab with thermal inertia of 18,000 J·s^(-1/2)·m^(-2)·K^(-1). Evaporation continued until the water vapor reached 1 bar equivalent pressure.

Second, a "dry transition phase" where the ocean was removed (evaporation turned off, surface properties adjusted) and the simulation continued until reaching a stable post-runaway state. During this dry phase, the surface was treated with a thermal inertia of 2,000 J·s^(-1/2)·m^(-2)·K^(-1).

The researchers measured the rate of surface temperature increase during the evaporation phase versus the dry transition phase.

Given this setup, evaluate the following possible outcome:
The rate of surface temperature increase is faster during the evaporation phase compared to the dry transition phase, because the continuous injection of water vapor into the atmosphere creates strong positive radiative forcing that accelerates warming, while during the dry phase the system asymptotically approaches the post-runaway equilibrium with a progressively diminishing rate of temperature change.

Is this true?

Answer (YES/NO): NO